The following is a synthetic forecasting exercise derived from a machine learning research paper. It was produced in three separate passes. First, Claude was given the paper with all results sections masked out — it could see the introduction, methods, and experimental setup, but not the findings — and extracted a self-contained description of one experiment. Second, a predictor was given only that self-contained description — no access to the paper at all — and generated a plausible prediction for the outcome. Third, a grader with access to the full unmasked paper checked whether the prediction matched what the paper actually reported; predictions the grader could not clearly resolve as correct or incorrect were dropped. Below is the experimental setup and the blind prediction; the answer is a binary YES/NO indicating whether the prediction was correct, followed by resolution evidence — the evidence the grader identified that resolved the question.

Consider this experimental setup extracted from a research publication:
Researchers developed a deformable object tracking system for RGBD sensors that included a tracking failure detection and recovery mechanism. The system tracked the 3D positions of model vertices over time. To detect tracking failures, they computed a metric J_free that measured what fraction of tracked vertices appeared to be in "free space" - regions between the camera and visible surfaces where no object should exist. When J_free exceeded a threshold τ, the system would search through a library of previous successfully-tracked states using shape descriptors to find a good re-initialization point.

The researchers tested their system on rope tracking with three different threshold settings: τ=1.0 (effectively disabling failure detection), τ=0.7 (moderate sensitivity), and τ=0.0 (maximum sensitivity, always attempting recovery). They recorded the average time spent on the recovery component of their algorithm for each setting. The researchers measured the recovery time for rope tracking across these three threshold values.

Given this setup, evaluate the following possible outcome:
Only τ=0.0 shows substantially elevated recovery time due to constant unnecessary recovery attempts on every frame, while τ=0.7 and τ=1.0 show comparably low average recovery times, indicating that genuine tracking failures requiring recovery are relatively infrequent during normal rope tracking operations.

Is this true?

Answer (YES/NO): YES